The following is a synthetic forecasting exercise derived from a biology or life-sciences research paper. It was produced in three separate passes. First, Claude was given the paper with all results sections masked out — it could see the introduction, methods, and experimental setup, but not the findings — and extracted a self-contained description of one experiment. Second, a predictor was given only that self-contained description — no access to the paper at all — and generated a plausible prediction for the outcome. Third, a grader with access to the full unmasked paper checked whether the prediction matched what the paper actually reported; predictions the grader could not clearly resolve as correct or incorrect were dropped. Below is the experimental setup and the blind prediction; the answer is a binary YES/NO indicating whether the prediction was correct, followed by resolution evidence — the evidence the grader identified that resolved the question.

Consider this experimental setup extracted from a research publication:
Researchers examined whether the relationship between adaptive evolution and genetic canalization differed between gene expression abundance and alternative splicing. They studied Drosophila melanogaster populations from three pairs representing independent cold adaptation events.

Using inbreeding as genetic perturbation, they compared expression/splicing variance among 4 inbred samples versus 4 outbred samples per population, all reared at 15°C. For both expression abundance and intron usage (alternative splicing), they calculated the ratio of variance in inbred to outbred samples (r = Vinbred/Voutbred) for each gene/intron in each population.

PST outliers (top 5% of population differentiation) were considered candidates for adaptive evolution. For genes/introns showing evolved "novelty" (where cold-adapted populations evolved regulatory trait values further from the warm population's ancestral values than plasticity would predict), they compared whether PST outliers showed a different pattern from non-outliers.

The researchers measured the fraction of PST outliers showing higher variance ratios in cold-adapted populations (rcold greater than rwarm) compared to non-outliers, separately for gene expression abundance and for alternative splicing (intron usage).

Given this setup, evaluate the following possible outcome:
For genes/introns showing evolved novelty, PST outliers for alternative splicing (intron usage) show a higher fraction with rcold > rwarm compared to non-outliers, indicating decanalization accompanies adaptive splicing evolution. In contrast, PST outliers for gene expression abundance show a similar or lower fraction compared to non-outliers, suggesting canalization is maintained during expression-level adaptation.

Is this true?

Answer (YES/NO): NO